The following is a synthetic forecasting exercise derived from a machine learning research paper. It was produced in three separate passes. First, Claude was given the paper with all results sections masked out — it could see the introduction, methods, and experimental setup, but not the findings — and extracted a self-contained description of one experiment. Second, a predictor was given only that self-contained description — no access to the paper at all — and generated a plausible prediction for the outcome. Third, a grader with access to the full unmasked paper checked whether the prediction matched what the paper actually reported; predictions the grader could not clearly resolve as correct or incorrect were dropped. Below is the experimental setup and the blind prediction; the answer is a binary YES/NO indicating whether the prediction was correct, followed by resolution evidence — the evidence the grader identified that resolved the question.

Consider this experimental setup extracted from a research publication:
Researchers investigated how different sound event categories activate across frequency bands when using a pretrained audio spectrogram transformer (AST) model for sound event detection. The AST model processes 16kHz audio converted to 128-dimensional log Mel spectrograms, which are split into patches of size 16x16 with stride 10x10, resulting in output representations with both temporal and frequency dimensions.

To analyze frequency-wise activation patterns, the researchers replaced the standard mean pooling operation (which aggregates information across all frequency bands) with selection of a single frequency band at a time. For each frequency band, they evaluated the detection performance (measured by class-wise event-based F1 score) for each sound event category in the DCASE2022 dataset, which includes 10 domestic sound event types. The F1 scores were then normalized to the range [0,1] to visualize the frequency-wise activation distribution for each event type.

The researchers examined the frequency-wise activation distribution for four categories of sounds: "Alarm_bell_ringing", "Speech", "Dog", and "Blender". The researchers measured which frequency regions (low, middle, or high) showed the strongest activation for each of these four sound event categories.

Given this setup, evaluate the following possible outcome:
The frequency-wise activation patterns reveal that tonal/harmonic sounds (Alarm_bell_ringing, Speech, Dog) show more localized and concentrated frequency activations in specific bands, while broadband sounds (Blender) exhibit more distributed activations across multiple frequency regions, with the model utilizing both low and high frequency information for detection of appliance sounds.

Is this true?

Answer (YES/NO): YES